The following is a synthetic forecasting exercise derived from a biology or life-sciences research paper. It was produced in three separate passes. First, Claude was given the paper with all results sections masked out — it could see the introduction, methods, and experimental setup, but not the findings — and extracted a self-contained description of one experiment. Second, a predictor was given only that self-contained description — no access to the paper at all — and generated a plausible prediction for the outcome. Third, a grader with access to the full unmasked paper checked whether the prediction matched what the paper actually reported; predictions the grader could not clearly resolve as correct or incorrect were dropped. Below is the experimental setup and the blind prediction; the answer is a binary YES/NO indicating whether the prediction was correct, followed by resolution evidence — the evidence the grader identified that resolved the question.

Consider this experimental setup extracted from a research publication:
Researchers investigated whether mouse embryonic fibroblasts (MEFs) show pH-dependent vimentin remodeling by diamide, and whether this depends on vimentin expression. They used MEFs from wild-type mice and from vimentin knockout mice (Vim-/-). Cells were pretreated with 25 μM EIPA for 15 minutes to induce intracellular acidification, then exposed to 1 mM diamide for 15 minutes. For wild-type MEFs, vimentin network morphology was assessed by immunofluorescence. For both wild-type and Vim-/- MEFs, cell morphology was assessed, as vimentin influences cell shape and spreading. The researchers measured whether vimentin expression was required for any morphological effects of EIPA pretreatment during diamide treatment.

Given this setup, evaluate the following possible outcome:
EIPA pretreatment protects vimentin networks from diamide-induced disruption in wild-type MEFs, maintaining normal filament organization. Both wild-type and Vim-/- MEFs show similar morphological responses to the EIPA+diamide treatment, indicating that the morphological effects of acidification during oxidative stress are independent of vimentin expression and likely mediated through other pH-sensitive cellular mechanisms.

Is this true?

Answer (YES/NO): NO